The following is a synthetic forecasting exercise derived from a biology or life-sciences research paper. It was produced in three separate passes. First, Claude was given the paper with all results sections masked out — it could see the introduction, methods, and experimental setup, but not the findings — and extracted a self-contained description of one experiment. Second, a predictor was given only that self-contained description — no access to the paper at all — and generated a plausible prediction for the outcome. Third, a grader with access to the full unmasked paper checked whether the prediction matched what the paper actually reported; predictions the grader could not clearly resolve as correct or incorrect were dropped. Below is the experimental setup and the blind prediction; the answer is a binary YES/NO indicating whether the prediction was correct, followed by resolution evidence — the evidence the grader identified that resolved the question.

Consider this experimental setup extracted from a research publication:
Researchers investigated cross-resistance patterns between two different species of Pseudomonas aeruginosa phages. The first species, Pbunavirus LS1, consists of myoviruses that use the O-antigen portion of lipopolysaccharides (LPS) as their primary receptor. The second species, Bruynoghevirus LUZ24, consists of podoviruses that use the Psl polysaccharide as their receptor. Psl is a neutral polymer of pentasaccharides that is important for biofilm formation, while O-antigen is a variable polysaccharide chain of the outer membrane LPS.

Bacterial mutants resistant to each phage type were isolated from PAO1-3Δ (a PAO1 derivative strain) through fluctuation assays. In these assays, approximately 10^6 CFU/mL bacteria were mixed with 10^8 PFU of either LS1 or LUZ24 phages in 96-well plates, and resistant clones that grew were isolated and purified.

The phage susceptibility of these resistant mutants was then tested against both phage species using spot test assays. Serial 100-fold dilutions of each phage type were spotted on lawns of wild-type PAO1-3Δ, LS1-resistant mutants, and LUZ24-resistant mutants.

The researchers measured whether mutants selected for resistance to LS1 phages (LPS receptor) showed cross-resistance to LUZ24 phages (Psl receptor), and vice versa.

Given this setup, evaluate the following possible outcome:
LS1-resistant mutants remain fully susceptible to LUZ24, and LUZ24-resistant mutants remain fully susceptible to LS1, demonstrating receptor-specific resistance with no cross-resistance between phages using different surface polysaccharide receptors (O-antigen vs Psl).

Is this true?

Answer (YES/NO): NO